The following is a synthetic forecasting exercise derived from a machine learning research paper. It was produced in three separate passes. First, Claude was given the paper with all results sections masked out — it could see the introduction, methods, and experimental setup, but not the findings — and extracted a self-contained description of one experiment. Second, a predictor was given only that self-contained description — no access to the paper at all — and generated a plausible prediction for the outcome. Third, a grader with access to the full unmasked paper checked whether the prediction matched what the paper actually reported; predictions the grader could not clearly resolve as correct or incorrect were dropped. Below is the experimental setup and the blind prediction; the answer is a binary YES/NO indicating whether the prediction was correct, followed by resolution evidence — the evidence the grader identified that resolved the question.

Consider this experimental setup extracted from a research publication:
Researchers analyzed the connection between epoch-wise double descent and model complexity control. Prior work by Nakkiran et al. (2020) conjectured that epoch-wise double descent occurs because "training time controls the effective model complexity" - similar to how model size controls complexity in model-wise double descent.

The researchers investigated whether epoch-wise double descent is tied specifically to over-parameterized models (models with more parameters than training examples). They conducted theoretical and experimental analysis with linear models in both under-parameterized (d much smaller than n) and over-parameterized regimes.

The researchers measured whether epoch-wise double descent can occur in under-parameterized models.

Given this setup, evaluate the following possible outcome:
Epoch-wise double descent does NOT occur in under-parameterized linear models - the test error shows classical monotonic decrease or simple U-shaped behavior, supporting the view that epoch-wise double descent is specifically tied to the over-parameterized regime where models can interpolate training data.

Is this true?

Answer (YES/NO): NO